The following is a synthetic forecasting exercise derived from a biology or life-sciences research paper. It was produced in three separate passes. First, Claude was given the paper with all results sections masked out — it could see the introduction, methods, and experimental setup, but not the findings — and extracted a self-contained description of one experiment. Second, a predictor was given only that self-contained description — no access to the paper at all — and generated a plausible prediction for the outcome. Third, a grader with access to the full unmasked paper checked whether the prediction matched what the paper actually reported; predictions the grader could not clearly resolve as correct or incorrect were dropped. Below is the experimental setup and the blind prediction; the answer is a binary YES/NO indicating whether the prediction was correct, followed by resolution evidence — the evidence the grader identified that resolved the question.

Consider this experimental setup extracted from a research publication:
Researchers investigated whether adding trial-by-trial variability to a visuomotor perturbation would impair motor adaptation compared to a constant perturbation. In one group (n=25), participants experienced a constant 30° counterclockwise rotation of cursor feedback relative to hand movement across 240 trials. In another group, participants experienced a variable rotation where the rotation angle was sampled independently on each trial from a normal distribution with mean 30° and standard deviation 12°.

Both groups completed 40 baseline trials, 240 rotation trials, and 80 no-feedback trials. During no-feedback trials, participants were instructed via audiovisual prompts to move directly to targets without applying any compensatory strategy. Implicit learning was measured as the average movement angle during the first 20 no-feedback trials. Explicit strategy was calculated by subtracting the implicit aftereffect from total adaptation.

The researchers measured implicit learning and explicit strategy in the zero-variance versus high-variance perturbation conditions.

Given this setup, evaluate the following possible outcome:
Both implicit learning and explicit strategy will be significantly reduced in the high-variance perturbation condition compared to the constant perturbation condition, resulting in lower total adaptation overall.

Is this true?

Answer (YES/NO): NO